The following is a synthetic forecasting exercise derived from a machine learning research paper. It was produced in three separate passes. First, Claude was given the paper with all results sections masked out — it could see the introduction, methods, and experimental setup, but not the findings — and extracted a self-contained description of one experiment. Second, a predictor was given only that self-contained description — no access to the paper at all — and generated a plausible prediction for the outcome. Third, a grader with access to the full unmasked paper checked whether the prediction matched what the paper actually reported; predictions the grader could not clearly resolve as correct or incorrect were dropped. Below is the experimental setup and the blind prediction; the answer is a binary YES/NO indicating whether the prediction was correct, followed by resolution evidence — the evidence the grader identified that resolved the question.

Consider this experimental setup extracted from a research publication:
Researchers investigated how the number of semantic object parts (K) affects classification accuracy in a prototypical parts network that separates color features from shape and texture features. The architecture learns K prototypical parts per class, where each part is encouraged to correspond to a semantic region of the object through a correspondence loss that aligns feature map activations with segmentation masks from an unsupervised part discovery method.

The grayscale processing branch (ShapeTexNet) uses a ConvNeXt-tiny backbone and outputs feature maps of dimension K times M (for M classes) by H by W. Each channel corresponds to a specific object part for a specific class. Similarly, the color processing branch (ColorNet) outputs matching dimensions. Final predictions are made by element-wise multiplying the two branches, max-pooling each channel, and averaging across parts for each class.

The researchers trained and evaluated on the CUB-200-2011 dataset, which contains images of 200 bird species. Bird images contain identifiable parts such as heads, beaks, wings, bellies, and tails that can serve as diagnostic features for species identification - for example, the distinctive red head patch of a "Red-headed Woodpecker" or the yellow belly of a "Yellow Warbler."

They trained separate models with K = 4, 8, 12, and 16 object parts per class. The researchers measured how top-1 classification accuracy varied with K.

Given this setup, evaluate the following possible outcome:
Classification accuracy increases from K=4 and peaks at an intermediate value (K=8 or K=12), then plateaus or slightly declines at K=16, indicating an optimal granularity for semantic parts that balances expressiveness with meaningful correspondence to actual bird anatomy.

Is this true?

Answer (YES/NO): NO